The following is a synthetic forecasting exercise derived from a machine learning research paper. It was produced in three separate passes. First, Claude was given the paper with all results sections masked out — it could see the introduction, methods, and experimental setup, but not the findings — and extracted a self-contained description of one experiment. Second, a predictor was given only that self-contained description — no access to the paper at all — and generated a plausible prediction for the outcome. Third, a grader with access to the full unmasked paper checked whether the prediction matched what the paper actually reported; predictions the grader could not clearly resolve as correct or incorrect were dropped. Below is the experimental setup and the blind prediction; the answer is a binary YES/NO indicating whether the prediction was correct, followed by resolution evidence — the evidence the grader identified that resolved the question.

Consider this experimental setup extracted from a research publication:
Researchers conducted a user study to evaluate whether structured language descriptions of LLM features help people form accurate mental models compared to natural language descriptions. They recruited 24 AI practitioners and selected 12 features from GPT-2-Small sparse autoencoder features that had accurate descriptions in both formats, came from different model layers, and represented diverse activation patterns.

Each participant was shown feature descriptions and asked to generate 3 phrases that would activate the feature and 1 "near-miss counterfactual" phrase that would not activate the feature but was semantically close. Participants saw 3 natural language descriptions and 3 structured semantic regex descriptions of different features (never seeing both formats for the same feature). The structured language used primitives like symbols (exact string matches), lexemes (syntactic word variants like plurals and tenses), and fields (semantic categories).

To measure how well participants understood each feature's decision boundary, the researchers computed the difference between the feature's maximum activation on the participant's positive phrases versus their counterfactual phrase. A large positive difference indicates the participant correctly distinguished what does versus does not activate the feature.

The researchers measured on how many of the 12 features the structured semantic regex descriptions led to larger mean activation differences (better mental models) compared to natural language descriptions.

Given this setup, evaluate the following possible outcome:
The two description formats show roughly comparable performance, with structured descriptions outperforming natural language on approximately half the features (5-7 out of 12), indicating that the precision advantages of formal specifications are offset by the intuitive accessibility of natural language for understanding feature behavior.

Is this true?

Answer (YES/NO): NO